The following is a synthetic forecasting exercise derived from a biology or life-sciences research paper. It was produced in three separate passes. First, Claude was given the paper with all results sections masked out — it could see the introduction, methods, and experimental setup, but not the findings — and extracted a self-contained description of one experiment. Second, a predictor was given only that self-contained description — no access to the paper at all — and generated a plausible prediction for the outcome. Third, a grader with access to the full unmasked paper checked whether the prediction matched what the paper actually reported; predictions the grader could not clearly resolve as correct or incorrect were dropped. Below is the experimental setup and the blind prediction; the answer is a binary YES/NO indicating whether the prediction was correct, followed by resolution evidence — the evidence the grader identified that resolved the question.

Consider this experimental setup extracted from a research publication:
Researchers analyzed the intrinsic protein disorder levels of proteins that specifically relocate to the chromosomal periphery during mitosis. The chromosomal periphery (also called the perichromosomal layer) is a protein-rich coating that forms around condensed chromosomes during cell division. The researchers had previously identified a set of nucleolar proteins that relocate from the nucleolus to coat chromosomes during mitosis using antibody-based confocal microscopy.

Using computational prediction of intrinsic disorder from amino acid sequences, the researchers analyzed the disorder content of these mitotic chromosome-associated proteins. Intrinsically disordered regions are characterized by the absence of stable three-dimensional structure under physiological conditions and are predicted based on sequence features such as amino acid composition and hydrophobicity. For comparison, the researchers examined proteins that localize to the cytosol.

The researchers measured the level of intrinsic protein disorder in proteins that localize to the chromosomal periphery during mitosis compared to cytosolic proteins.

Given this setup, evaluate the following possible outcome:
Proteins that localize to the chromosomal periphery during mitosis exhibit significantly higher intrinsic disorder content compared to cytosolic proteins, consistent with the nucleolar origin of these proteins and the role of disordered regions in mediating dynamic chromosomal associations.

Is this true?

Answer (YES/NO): YES